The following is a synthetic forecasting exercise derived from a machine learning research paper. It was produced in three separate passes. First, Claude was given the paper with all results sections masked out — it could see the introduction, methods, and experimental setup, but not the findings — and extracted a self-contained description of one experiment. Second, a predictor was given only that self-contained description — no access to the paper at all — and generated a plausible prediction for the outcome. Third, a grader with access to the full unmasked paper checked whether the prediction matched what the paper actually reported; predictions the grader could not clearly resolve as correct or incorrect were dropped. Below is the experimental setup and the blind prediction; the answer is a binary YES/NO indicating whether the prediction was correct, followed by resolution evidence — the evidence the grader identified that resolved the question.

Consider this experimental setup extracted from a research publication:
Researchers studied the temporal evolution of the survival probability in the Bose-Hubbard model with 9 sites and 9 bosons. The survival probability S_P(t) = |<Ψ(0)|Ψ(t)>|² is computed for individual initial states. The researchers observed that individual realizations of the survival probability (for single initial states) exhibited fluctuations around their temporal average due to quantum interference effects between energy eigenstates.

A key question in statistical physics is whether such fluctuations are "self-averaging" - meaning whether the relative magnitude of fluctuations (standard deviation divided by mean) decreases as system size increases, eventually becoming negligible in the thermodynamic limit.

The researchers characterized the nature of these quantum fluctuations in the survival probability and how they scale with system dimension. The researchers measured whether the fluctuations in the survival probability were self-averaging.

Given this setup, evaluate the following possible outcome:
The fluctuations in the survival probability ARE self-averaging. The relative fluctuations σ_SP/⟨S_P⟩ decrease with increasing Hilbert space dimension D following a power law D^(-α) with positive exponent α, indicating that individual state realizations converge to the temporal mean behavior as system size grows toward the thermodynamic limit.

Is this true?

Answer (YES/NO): NO